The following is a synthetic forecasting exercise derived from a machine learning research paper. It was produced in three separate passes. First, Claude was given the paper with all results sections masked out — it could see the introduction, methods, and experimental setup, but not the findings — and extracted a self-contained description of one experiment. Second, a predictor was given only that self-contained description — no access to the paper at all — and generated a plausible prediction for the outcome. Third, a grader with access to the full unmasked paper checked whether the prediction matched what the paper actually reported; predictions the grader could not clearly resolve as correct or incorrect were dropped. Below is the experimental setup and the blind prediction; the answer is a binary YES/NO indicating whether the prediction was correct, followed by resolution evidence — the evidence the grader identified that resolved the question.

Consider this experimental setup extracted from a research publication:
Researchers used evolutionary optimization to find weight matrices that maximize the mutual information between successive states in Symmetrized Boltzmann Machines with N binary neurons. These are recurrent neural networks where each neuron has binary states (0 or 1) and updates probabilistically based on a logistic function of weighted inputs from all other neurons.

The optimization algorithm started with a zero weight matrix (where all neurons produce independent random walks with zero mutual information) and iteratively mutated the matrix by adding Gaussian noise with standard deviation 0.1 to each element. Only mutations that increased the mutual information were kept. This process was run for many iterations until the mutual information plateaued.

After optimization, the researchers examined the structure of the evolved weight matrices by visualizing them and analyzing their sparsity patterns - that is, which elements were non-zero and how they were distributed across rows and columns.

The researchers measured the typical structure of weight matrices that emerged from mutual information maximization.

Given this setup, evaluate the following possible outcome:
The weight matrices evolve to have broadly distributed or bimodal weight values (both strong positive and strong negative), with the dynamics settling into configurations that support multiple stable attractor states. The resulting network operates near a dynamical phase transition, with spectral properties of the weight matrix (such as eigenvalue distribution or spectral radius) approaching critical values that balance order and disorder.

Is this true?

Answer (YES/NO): NO